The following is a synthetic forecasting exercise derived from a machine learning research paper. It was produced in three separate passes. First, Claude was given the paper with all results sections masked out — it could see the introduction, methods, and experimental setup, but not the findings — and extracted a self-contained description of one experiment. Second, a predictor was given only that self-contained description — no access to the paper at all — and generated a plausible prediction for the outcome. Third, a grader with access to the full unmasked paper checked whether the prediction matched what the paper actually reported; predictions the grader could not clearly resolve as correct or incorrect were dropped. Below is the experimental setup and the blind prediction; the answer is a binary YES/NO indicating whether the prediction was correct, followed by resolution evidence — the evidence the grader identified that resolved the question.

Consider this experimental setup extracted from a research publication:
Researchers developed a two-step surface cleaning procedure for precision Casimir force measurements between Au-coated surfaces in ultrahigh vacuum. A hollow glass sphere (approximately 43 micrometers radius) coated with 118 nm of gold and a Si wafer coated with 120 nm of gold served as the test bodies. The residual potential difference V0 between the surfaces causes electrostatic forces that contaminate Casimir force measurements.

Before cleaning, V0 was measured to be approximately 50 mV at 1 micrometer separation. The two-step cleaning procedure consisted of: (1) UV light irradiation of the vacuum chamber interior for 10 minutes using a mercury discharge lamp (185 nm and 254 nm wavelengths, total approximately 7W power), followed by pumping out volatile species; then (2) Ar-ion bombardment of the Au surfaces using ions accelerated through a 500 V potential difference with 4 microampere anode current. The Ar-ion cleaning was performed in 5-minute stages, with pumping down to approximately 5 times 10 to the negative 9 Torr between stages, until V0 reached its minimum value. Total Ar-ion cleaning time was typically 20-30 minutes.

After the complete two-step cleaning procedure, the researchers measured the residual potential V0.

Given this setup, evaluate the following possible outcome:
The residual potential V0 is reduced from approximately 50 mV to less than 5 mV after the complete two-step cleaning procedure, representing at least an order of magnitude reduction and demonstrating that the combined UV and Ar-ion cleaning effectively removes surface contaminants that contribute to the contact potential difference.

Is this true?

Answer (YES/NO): NO